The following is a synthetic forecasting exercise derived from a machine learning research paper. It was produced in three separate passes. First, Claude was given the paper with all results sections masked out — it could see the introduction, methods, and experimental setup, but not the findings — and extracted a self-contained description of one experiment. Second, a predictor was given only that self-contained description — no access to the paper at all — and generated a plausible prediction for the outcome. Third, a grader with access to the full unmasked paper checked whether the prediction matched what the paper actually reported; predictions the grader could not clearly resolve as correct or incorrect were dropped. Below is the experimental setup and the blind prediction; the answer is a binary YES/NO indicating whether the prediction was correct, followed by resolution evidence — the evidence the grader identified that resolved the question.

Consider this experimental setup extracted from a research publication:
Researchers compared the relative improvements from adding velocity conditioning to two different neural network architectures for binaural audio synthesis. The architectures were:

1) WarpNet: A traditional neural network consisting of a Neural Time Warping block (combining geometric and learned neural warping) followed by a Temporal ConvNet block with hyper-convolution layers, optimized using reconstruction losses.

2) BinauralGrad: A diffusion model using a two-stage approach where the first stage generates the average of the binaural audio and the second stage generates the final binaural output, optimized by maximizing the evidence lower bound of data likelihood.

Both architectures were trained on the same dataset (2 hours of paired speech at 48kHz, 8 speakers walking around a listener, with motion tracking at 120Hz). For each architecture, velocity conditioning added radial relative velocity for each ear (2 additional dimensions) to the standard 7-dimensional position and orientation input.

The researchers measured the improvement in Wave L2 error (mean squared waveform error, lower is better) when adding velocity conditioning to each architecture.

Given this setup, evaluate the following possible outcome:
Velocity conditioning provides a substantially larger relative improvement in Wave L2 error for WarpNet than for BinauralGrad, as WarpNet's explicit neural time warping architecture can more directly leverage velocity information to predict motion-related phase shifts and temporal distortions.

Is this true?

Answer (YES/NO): YES